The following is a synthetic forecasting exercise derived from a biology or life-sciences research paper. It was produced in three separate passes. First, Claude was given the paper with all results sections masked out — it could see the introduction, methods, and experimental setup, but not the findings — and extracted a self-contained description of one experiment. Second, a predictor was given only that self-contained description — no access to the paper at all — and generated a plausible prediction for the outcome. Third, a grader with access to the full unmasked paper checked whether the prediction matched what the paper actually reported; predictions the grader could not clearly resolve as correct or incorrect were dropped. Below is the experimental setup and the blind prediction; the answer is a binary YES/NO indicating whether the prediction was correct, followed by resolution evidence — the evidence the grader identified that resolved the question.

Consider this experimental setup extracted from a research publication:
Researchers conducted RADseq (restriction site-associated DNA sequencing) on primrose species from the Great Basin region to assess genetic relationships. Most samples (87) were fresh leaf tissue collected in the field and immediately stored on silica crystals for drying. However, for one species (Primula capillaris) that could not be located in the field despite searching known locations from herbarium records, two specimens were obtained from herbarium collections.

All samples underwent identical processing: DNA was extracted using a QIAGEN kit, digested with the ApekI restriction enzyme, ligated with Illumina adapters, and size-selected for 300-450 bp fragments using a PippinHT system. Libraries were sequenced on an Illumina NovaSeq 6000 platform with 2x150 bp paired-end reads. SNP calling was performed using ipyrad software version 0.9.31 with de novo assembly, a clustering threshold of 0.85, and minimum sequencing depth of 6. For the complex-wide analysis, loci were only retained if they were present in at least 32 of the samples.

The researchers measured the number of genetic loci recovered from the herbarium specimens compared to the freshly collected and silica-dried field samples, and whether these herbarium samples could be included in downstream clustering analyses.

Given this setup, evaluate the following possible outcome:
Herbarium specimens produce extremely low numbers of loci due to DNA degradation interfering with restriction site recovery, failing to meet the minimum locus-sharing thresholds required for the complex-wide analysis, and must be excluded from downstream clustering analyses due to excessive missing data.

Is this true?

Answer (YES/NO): YES